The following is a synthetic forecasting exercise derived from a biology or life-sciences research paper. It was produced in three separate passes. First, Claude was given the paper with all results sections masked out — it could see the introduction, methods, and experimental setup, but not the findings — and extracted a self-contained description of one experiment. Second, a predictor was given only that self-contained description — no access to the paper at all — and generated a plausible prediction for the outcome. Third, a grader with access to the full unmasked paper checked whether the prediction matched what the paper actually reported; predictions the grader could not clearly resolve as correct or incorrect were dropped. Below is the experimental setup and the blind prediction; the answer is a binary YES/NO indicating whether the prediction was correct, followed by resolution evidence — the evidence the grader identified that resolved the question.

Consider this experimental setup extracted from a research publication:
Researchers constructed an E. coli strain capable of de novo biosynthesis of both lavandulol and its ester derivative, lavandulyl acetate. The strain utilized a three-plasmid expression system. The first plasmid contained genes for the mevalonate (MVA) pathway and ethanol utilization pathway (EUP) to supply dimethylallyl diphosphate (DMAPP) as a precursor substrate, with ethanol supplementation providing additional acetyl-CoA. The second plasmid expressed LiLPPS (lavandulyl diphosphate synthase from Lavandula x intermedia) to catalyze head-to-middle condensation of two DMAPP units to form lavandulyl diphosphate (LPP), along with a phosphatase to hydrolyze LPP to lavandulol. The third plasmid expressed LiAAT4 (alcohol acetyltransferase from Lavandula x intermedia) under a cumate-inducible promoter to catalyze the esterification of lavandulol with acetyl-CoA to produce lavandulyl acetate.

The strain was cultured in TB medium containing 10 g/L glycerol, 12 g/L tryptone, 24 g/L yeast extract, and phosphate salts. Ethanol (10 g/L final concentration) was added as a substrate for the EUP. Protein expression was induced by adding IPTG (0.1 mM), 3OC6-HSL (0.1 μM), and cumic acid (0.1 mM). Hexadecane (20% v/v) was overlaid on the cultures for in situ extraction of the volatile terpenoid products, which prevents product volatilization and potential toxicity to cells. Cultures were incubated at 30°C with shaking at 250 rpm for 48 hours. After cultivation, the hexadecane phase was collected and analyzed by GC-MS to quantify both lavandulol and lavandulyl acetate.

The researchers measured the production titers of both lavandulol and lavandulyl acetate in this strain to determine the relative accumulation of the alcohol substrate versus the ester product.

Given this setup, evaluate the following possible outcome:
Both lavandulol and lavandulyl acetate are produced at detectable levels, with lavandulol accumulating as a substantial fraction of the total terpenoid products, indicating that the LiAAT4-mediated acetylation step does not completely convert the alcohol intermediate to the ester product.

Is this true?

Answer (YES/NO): NO